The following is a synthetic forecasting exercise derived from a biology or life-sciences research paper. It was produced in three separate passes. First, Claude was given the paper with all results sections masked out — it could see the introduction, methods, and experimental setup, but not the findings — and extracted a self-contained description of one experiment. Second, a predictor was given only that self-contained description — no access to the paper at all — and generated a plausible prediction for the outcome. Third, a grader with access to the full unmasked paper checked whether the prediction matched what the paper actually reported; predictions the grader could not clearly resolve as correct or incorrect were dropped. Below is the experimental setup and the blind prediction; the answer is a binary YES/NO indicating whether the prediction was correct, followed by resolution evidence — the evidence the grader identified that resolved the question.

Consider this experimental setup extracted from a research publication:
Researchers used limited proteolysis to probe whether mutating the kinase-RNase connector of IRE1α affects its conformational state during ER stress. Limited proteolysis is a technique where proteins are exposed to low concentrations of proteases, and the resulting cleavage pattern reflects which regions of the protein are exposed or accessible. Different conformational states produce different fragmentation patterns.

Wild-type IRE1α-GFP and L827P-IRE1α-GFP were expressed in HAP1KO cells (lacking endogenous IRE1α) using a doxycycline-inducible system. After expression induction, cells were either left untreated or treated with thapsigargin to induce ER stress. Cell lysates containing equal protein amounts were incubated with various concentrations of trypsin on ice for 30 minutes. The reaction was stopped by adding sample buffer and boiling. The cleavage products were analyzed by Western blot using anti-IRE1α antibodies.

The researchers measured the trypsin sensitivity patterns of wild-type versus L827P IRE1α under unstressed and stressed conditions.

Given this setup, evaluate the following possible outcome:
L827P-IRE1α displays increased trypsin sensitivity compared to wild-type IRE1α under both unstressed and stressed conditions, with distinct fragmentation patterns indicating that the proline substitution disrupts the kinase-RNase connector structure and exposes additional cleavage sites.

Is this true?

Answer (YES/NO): NO